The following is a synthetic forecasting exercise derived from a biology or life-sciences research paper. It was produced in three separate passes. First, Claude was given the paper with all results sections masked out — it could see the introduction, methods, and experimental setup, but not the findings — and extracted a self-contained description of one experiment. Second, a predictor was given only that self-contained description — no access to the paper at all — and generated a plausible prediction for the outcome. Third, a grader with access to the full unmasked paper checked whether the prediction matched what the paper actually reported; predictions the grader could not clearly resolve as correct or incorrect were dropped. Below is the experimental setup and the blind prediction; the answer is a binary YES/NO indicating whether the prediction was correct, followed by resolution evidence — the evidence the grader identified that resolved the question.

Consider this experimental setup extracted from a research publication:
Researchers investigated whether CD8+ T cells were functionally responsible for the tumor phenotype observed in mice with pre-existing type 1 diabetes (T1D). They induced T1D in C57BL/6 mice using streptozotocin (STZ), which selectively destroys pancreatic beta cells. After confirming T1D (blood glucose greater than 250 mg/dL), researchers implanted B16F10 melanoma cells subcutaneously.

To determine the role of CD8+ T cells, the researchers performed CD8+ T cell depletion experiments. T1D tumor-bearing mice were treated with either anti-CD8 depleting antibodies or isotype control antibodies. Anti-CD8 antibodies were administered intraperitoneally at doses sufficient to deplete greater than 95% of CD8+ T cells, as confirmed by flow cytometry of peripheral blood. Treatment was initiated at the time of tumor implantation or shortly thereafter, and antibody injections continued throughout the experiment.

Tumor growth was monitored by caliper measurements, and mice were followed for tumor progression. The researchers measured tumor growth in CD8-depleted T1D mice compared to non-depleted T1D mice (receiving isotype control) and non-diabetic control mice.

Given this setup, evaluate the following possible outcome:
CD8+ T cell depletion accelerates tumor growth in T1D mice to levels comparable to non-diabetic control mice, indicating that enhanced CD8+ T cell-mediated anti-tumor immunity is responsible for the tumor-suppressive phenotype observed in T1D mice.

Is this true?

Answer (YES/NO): YES